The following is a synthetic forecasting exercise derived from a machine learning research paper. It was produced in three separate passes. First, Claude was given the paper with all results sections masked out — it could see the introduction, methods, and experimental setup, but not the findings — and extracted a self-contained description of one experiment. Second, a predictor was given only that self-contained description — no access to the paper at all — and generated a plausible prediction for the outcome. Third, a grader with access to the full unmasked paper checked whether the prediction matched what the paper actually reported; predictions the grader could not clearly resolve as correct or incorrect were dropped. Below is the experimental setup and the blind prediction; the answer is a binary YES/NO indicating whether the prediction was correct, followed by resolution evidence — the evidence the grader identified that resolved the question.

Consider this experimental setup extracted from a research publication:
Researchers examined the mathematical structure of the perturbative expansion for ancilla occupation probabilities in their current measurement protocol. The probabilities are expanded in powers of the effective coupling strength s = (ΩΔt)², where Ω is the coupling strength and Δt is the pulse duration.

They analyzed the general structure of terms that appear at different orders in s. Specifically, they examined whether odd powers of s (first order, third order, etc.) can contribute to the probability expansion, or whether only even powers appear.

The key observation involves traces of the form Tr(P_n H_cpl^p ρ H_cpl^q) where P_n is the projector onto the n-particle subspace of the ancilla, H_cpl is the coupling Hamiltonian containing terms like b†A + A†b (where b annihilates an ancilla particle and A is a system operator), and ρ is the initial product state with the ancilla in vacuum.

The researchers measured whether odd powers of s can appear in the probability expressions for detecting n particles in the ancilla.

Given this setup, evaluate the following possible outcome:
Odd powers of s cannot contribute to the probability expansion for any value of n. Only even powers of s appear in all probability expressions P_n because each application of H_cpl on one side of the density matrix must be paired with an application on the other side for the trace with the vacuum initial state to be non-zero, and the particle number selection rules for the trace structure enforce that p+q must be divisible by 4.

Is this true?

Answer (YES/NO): NO